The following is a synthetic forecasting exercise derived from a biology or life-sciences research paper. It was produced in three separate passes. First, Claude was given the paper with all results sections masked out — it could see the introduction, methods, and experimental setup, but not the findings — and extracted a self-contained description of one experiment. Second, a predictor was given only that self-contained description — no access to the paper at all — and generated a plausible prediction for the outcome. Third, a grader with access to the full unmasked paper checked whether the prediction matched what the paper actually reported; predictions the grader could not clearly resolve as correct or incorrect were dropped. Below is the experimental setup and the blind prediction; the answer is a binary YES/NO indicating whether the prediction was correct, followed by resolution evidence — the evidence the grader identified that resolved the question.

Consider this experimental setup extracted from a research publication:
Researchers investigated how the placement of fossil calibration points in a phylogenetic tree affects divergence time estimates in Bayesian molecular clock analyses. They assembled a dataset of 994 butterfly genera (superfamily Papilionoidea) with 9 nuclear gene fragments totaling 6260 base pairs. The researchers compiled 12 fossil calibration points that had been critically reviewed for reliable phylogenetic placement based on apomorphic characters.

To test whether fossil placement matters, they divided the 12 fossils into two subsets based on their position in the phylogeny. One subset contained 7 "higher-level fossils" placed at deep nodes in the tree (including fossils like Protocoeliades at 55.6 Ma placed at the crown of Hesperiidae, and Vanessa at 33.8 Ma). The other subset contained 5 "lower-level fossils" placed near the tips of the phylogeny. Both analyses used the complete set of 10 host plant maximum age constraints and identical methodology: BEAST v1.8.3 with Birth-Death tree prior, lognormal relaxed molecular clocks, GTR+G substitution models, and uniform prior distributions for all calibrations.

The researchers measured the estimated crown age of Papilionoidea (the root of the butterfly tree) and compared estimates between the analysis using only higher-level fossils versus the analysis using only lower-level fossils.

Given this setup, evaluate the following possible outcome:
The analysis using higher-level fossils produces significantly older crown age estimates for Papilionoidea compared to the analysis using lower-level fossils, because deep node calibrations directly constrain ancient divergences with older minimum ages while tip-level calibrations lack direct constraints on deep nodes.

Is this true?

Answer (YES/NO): YES